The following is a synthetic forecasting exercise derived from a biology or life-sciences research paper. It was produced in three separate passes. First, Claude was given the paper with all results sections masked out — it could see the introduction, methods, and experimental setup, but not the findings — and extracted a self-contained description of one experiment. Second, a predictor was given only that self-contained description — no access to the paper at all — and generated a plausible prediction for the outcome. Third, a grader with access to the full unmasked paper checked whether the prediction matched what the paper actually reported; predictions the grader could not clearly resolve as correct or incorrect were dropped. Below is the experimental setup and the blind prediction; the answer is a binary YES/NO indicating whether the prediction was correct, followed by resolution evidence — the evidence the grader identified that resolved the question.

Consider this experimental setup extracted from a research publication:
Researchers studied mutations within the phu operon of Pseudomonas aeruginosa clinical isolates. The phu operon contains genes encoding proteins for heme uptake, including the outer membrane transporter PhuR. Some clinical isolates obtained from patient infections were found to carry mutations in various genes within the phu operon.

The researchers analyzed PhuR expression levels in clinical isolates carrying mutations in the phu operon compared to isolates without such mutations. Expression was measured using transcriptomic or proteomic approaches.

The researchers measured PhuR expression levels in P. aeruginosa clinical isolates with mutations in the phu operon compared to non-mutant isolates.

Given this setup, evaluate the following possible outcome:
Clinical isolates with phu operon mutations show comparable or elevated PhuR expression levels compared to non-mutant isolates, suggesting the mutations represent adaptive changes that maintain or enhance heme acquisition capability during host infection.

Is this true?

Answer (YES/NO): YES